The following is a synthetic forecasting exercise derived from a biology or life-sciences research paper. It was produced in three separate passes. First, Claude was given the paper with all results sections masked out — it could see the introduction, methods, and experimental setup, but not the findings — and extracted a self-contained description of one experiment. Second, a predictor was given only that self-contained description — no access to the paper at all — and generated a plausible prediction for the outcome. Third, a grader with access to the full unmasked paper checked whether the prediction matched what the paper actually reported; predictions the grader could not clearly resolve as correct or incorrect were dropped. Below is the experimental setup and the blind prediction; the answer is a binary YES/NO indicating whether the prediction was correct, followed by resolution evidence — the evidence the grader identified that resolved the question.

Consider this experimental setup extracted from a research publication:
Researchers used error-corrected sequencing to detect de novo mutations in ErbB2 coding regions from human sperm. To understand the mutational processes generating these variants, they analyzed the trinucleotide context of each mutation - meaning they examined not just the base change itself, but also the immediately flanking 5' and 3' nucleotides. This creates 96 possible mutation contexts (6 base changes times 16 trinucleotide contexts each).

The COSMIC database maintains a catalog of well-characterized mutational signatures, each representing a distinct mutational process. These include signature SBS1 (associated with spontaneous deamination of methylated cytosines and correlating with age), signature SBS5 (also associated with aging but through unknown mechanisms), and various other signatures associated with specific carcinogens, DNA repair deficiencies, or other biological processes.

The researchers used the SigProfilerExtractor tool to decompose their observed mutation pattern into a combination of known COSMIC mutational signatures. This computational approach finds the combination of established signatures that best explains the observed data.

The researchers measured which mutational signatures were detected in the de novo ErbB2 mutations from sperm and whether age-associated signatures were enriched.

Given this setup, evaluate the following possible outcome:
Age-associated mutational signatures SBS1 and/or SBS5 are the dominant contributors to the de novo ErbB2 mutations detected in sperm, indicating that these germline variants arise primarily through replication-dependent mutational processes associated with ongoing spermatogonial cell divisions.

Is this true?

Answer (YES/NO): NO